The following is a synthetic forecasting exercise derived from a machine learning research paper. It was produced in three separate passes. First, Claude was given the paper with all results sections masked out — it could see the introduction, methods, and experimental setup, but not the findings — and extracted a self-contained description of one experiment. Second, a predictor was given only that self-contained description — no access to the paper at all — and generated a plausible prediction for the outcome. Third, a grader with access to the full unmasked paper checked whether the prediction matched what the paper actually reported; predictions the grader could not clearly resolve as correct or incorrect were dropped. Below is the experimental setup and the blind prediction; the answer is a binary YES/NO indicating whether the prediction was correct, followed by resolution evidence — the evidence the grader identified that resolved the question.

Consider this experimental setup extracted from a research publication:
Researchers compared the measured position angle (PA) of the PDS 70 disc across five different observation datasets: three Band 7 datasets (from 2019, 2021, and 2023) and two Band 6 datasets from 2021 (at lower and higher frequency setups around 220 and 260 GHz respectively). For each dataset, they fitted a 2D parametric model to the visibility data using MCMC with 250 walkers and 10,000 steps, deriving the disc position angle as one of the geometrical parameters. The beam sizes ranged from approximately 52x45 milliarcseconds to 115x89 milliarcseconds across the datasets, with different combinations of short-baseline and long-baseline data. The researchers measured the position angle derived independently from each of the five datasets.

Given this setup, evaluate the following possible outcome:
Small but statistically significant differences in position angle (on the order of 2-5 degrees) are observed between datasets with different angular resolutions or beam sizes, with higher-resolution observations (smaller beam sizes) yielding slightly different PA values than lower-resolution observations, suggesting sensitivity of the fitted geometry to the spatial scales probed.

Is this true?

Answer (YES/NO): NO